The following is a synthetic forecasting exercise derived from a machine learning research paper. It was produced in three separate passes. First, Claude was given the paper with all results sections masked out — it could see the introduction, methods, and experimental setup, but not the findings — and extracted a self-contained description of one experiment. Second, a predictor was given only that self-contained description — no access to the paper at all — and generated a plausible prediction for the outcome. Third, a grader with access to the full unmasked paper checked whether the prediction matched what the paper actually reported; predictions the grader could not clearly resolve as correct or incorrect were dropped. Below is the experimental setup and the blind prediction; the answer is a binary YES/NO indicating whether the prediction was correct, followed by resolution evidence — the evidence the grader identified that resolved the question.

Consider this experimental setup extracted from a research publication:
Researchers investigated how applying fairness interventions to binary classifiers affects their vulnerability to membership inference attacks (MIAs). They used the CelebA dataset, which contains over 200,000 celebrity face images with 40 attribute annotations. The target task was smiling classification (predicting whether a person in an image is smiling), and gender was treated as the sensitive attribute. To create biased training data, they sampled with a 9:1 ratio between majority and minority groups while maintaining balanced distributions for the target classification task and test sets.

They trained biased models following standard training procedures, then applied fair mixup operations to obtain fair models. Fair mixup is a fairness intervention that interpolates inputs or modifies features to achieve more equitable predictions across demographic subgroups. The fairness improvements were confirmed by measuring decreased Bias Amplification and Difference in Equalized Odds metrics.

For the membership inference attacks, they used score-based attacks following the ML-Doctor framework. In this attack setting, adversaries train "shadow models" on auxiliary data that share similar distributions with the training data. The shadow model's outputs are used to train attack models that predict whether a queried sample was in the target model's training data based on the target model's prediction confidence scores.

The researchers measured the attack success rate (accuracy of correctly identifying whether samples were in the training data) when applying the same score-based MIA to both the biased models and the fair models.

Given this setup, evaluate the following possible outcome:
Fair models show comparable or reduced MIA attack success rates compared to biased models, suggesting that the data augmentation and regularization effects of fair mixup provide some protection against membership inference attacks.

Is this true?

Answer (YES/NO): YES